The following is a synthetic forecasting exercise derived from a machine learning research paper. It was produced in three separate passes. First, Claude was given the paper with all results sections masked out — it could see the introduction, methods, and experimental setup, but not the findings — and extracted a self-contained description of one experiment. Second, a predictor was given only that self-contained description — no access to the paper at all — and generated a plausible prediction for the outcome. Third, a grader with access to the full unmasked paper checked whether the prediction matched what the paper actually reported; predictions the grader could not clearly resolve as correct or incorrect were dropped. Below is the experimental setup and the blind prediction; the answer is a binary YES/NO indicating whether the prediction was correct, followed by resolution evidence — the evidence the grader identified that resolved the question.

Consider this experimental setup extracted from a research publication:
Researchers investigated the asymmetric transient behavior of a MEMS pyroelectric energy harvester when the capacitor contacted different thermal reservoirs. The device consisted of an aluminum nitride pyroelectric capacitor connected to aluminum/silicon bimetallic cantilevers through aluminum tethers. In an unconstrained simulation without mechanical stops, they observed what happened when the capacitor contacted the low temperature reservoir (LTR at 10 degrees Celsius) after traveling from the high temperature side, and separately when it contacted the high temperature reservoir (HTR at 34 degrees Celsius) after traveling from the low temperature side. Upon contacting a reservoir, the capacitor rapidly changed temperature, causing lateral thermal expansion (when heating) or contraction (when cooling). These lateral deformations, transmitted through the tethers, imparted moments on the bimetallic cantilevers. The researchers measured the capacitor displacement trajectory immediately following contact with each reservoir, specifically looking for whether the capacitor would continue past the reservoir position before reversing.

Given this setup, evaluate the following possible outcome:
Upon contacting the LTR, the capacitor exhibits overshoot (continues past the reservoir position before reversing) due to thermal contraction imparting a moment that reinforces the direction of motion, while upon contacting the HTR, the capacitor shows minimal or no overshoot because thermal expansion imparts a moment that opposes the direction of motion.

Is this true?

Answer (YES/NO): NO